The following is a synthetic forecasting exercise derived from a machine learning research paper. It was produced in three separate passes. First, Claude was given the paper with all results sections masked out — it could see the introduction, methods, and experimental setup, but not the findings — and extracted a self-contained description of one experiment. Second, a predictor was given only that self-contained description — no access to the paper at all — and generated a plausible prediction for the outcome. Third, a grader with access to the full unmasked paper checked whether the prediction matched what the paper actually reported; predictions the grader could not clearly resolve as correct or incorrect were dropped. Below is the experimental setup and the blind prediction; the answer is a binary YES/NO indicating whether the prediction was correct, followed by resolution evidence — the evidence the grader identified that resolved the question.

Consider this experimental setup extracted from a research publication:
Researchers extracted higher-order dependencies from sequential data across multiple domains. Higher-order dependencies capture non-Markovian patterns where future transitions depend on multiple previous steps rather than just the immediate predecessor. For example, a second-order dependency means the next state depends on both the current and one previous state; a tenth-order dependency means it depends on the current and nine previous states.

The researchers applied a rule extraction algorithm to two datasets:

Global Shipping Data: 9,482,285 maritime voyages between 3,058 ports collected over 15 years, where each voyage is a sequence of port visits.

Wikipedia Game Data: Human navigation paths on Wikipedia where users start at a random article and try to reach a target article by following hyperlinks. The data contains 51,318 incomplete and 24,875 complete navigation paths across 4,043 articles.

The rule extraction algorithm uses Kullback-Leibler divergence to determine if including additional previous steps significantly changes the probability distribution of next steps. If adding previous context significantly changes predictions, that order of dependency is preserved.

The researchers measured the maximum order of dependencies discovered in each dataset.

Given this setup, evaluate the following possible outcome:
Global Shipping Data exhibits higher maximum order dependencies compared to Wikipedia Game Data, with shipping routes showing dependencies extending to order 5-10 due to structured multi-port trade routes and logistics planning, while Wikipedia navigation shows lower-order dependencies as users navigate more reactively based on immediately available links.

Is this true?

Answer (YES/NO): NO